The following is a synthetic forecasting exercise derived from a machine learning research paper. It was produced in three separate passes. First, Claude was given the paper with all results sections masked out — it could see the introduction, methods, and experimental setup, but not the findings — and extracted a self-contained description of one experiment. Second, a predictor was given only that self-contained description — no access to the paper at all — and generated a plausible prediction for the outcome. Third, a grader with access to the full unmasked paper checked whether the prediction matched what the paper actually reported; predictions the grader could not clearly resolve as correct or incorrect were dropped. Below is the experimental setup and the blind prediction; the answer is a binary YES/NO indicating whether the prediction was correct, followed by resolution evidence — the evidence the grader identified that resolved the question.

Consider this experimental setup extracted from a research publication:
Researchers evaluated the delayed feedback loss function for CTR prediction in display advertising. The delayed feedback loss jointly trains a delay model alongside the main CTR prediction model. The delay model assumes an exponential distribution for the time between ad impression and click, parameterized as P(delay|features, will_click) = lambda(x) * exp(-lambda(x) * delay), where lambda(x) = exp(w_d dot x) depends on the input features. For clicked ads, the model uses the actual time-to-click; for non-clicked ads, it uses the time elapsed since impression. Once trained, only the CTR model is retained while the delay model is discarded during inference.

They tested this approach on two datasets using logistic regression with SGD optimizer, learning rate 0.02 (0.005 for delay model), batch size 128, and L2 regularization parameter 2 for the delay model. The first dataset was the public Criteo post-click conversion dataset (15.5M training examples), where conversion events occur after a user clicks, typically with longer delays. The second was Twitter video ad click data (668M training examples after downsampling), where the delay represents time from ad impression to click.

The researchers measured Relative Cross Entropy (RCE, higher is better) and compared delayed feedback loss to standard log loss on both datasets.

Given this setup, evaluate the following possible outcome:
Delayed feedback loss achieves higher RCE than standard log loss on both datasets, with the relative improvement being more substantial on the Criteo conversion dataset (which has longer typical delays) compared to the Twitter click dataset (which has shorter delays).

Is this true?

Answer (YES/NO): NO